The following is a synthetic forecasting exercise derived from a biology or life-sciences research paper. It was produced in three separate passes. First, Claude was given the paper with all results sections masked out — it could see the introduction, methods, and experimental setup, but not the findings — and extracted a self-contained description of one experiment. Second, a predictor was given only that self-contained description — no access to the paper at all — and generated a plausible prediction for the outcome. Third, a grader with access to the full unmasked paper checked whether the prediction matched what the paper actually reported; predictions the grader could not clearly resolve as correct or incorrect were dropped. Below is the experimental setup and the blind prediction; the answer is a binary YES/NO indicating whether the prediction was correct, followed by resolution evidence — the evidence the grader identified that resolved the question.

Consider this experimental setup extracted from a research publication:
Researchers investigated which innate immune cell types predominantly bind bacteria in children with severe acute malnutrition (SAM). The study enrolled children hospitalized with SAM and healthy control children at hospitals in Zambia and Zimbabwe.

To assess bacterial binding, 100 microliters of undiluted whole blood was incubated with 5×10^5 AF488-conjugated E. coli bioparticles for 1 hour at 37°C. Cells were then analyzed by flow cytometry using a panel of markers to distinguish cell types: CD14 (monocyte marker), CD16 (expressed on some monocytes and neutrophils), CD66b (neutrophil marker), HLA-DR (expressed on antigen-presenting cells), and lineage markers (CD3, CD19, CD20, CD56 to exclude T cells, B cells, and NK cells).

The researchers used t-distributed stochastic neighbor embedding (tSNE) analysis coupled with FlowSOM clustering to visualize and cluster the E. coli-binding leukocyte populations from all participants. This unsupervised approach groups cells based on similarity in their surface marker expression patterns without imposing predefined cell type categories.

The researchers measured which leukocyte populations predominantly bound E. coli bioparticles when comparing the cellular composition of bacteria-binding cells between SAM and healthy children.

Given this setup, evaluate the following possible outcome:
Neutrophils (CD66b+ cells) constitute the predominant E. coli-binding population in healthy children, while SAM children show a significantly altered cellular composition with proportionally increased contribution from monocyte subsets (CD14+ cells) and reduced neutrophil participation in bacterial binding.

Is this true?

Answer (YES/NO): NO